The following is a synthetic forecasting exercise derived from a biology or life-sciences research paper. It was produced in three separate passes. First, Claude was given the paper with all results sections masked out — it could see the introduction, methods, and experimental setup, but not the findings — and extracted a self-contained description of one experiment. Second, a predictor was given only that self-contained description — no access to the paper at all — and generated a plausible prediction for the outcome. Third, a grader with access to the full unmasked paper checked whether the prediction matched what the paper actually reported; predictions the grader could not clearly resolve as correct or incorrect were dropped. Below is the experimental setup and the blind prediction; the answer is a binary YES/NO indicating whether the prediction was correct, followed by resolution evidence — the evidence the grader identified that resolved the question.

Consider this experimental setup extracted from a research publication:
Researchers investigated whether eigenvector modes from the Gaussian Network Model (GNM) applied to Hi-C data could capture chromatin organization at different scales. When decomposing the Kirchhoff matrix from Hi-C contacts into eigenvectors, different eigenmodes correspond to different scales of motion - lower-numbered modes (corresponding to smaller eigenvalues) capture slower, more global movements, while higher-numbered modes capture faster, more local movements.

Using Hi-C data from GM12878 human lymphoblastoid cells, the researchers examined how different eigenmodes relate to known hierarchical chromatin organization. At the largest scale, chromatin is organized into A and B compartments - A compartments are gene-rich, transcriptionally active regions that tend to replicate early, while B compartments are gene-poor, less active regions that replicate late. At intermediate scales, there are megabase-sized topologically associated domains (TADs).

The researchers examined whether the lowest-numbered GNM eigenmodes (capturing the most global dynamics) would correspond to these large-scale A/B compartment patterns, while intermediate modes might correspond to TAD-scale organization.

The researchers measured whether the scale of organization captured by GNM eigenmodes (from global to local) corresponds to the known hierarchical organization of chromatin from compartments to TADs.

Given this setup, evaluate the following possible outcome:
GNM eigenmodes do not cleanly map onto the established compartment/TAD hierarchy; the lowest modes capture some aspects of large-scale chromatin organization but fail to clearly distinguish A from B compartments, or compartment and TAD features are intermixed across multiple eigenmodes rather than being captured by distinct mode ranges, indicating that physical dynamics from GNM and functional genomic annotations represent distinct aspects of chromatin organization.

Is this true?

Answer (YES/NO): NO